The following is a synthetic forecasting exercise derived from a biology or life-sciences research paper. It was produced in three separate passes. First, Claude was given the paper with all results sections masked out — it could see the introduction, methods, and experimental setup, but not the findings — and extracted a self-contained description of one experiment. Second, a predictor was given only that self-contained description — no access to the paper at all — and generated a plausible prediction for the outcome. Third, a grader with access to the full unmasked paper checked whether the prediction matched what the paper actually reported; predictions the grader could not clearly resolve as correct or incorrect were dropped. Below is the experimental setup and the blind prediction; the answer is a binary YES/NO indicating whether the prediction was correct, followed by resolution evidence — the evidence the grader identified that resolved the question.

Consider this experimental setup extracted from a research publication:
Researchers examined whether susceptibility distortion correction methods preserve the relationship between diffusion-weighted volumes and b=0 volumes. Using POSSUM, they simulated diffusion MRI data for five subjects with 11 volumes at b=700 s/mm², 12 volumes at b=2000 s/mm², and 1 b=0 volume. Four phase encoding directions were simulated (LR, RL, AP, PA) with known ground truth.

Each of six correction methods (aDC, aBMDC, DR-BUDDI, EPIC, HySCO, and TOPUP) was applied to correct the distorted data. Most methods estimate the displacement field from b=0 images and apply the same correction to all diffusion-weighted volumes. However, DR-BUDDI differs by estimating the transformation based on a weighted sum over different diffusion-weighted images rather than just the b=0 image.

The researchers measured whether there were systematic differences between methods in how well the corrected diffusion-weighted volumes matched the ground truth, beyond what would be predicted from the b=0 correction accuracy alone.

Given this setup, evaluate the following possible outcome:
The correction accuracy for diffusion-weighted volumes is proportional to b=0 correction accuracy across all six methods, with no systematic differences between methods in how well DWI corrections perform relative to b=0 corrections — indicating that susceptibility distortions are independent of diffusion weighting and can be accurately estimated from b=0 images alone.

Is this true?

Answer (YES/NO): NO